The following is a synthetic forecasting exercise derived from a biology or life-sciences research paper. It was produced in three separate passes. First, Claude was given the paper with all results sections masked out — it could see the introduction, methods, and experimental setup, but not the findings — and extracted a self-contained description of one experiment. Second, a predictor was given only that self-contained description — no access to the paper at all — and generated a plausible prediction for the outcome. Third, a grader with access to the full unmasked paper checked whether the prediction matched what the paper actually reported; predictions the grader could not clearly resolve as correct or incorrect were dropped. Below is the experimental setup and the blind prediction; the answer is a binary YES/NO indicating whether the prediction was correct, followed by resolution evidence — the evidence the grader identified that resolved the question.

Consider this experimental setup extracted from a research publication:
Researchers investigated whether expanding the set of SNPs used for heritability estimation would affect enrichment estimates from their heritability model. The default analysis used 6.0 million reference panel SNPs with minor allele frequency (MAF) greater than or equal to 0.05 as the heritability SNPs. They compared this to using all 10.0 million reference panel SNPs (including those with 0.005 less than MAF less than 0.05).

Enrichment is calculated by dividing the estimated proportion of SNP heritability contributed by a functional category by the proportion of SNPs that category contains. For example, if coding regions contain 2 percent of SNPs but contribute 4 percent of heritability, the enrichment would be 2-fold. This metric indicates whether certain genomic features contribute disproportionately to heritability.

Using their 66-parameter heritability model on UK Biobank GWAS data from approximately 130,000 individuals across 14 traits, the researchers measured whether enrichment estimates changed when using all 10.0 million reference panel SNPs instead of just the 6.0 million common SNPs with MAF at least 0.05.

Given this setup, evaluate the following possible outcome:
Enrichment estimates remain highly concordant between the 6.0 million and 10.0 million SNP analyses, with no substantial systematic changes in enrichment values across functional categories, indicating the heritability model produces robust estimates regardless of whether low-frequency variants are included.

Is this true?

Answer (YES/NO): YES